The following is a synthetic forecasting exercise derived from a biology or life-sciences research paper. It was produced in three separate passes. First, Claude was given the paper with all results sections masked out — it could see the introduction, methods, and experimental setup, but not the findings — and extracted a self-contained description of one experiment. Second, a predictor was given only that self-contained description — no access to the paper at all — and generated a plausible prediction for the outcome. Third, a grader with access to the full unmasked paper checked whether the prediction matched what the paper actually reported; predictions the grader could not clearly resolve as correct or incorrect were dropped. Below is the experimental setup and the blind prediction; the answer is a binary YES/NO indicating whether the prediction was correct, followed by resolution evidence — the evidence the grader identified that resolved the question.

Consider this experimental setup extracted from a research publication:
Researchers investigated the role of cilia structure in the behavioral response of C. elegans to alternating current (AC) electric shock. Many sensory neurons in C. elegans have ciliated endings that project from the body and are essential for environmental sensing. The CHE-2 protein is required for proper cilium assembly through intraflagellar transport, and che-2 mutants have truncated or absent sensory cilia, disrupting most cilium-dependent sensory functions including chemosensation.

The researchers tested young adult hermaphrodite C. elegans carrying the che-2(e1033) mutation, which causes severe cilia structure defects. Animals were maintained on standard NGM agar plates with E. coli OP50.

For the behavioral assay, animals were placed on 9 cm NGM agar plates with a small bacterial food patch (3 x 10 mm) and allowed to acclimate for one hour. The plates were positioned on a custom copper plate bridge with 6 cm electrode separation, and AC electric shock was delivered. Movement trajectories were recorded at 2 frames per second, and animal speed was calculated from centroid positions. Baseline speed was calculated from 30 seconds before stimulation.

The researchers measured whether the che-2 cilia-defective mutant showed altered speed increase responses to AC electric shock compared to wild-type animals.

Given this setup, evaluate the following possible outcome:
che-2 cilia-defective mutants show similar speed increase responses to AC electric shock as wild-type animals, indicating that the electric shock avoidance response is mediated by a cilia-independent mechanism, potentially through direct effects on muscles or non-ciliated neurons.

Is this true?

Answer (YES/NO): YES